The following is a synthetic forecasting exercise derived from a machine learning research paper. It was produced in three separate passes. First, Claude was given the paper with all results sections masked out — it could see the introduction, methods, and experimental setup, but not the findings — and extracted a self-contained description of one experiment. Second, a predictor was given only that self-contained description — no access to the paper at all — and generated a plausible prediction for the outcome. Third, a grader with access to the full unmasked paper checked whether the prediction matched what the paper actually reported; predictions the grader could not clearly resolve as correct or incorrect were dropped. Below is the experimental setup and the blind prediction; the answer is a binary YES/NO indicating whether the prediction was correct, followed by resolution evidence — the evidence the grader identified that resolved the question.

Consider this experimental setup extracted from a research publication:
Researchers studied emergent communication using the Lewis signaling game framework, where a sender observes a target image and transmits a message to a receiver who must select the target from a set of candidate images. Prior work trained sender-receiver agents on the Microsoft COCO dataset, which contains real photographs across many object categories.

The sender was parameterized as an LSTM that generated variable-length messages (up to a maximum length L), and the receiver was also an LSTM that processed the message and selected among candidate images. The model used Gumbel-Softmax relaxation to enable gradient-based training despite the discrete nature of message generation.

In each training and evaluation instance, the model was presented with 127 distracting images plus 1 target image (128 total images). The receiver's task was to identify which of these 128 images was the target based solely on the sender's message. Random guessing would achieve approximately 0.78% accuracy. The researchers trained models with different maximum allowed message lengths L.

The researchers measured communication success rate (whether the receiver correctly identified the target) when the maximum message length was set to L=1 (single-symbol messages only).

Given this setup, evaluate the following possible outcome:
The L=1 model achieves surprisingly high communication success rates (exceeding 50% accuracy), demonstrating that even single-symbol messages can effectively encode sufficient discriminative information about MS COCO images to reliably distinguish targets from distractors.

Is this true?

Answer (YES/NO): YES